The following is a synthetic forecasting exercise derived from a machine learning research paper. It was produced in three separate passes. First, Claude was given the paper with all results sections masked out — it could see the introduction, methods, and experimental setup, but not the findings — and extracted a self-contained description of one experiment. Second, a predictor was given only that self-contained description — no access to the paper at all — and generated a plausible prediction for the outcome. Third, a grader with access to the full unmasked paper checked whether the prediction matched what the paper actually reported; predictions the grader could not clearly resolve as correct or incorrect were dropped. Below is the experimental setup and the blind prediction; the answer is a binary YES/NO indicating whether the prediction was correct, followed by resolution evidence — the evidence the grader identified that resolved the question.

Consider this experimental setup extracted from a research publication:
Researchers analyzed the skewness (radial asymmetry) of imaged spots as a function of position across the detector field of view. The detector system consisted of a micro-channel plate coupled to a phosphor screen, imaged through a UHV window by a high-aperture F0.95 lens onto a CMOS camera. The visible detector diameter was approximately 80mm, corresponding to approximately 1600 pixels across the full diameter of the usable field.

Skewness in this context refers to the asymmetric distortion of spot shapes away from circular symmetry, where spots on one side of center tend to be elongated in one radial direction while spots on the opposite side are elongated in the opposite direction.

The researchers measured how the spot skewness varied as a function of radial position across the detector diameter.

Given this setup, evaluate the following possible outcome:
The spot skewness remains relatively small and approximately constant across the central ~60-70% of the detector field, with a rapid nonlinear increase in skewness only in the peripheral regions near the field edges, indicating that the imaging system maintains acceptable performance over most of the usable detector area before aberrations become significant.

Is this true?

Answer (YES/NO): NO